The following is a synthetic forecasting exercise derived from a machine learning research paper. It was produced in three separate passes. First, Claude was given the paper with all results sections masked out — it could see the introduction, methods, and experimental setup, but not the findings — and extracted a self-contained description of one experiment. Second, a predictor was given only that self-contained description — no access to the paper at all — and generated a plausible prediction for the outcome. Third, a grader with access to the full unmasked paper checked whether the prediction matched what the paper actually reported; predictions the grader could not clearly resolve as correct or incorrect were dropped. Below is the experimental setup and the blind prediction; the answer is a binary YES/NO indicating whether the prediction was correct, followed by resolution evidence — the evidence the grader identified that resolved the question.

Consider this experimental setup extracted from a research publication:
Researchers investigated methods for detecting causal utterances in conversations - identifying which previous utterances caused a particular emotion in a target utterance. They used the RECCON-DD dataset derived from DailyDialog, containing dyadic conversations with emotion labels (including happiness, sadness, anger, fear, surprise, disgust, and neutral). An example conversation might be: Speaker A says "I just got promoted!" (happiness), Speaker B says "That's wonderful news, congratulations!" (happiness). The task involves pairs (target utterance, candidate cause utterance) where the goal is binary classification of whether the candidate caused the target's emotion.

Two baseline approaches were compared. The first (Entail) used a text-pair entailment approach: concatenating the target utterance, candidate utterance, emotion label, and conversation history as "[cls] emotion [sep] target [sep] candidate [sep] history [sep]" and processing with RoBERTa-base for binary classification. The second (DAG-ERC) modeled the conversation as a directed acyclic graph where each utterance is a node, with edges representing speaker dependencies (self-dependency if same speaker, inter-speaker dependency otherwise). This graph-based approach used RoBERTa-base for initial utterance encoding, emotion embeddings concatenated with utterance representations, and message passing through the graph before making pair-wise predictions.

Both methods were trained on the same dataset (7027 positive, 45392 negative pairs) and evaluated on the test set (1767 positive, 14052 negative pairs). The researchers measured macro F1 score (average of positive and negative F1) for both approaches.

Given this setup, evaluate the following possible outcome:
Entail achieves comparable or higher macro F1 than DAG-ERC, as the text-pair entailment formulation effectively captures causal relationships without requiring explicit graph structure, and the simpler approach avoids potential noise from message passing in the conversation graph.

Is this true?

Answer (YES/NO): NO